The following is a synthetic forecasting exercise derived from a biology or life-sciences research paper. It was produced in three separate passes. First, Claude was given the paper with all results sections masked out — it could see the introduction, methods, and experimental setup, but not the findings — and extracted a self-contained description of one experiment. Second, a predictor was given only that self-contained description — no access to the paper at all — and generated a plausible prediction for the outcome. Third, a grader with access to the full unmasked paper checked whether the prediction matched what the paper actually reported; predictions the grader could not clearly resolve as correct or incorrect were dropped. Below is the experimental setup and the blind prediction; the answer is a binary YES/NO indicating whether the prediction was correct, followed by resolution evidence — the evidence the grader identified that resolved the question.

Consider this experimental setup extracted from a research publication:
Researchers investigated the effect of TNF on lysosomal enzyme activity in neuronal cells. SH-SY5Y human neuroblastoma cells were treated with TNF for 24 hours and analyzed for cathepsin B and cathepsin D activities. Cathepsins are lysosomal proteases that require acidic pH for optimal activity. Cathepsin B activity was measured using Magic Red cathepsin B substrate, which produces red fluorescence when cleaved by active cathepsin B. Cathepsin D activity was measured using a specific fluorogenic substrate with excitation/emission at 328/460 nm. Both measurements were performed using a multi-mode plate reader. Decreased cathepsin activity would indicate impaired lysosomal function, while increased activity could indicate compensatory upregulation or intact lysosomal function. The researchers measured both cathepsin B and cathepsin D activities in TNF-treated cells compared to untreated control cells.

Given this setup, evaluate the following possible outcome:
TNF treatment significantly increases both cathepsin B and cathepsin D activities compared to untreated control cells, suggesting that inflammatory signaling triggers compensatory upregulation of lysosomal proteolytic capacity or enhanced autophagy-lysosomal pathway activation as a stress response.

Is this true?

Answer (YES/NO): NO